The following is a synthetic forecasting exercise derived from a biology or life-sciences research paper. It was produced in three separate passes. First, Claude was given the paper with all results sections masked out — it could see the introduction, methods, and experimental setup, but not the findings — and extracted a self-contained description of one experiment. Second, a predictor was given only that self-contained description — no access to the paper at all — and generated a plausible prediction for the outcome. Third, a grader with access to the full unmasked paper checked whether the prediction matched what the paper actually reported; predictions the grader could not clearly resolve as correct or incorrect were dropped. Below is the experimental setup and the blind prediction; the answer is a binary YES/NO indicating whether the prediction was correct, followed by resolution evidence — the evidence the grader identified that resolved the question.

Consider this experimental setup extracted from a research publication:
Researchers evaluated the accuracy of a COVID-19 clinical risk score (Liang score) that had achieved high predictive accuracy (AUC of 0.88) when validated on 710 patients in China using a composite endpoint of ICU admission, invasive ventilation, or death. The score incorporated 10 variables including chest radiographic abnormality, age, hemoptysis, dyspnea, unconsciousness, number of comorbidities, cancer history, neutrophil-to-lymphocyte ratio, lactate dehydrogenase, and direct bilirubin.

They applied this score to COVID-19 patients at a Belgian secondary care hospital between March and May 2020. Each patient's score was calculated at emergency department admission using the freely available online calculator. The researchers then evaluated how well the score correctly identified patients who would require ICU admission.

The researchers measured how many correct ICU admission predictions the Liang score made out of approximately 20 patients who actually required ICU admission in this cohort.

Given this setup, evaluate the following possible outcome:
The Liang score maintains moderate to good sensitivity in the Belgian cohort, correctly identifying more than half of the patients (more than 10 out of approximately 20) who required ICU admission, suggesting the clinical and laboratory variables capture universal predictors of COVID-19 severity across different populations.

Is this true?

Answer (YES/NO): YES